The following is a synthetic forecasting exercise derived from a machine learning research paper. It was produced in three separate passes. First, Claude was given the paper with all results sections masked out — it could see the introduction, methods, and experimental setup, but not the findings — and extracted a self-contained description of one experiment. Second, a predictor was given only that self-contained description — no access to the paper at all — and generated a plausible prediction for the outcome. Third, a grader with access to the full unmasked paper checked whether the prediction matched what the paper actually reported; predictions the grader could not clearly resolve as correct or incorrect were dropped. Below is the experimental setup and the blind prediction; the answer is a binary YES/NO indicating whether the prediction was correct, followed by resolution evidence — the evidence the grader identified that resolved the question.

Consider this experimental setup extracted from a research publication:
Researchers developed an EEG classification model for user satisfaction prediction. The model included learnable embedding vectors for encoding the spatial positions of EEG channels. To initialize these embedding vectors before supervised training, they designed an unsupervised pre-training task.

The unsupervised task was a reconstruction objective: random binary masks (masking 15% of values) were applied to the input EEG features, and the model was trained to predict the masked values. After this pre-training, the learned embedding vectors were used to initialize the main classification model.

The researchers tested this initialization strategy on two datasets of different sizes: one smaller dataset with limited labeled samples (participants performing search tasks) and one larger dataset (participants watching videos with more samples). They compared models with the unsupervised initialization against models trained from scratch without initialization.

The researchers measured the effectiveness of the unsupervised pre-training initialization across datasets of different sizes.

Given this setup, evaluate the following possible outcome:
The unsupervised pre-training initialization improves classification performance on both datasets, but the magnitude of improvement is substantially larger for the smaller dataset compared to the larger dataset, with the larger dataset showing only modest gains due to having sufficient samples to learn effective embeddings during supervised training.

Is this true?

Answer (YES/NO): NO